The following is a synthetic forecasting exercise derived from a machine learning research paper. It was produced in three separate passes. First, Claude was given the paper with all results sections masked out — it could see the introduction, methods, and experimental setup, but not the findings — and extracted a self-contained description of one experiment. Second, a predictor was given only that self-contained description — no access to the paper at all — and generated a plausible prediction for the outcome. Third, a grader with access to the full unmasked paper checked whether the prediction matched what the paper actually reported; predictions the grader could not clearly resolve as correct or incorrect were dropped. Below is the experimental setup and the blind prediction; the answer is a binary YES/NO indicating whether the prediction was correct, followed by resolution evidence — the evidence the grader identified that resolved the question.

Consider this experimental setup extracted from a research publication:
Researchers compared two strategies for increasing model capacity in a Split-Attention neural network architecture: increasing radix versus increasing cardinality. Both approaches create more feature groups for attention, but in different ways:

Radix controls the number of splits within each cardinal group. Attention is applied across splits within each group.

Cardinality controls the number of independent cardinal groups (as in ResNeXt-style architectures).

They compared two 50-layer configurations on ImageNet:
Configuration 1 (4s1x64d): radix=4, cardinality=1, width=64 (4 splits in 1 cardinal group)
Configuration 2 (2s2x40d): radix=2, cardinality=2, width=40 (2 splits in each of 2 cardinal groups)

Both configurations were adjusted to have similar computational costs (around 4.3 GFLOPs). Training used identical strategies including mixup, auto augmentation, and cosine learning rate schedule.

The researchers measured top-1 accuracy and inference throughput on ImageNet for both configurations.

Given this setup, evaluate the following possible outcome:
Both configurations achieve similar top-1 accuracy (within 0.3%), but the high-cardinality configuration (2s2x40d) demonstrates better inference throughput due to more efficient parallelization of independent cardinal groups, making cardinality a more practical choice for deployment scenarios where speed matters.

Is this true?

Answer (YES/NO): NO